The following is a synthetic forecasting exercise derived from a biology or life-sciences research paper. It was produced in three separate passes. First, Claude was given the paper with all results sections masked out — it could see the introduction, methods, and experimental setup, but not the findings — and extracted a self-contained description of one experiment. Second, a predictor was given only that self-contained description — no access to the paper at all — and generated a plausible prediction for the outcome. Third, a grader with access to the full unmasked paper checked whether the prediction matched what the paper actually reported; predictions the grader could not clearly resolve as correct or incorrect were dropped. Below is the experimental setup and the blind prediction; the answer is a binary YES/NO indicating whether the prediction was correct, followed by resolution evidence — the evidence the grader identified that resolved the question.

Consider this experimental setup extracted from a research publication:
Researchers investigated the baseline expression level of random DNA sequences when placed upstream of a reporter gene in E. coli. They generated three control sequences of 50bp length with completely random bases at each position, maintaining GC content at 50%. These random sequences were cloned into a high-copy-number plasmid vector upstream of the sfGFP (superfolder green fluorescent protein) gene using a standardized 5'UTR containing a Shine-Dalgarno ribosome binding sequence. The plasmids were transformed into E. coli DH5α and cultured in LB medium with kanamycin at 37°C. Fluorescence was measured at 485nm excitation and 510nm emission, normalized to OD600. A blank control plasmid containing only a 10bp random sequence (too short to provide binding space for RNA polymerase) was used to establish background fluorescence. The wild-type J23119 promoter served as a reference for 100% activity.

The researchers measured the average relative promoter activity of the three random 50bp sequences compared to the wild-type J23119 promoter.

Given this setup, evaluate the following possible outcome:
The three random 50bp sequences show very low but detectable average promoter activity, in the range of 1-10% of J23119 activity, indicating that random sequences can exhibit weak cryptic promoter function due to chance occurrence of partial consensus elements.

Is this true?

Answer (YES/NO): YES